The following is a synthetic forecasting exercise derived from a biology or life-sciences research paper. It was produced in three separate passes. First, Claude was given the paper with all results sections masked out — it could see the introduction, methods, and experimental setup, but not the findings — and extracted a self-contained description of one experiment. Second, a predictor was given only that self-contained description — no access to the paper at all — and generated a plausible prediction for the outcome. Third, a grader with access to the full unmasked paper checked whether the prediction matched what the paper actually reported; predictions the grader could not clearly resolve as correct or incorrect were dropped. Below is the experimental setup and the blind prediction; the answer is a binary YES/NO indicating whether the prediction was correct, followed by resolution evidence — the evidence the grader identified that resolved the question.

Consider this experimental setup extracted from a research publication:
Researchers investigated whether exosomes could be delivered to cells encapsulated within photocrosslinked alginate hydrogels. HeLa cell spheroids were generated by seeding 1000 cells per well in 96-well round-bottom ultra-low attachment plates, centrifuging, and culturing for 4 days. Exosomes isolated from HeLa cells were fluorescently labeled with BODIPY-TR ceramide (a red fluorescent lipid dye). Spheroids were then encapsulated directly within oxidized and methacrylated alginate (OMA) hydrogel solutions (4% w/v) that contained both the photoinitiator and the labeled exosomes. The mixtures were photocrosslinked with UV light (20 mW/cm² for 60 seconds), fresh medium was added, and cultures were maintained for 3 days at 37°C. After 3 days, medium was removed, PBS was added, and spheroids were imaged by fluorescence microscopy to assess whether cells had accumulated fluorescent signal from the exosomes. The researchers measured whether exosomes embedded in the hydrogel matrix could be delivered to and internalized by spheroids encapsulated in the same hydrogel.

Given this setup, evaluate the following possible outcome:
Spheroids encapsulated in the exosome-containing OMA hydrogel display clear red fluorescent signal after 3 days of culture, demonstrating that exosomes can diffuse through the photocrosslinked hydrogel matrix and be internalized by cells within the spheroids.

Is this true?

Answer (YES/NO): YES